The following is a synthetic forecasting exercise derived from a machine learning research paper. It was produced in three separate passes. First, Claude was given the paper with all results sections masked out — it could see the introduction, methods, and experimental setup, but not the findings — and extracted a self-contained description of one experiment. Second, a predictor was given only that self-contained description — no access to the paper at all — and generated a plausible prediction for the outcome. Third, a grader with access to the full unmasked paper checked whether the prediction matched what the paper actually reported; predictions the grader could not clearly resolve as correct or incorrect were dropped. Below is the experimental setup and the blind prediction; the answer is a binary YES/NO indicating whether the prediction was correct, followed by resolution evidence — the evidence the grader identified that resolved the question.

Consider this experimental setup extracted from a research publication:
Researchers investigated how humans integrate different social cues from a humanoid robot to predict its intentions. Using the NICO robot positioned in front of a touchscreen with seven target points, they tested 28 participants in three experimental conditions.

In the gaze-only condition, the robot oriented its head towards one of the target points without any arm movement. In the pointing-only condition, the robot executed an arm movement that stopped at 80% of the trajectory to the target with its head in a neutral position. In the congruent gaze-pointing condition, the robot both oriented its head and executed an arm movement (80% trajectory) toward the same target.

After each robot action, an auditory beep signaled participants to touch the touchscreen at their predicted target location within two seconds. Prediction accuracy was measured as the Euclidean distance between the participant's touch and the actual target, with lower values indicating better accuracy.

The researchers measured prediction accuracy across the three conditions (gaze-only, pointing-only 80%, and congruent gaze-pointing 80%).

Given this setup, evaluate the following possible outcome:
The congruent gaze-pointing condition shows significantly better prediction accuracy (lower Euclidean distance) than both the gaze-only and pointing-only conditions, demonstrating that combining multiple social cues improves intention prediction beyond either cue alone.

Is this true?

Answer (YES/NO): YES